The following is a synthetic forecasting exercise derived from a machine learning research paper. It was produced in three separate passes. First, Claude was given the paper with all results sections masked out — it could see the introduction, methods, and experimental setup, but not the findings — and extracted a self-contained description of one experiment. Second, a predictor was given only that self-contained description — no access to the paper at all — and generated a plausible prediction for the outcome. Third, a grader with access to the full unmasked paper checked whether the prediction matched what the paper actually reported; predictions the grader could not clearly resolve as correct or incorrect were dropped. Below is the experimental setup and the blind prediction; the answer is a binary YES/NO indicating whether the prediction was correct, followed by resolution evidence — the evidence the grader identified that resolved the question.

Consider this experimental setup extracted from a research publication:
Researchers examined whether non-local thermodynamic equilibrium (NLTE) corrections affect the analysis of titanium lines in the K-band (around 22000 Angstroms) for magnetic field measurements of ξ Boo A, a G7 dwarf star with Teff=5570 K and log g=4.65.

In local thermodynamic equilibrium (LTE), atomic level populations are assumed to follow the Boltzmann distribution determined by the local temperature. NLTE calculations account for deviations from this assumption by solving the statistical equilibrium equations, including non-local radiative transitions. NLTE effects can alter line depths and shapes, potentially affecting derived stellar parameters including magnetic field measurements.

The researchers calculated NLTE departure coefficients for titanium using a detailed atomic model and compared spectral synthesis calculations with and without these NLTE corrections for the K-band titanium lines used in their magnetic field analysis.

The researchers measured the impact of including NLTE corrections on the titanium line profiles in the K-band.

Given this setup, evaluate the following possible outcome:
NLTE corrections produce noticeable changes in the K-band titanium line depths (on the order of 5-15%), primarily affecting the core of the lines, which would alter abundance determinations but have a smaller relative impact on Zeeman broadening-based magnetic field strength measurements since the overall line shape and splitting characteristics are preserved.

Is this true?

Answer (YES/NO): NO